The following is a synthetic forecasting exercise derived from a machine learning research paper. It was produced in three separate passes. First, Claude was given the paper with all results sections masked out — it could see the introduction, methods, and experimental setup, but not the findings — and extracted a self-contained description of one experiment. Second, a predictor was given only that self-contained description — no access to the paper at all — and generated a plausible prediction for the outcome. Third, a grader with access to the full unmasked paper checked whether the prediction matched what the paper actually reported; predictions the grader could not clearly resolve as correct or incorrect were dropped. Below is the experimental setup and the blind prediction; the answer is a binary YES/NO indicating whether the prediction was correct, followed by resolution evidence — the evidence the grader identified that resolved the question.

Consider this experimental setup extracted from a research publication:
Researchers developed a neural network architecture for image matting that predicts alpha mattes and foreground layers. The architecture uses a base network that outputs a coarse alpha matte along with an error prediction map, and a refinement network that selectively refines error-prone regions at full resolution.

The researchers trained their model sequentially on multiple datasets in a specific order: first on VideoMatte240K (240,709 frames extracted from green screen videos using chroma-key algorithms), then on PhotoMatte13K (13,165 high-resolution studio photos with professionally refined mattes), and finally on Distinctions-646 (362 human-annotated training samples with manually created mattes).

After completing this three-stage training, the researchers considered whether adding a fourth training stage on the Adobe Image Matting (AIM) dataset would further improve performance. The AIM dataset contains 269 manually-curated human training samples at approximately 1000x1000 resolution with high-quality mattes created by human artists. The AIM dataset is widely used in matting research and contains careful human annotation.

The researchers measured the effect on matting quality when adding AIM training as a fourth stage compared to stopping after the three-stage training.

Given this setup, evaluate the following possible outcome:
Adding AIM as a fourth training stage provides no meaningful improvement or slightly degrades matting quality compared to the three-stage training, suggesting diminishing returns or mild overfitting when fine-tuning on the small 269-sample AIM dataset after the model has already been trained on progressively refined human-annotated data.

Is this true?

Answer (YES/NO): NO